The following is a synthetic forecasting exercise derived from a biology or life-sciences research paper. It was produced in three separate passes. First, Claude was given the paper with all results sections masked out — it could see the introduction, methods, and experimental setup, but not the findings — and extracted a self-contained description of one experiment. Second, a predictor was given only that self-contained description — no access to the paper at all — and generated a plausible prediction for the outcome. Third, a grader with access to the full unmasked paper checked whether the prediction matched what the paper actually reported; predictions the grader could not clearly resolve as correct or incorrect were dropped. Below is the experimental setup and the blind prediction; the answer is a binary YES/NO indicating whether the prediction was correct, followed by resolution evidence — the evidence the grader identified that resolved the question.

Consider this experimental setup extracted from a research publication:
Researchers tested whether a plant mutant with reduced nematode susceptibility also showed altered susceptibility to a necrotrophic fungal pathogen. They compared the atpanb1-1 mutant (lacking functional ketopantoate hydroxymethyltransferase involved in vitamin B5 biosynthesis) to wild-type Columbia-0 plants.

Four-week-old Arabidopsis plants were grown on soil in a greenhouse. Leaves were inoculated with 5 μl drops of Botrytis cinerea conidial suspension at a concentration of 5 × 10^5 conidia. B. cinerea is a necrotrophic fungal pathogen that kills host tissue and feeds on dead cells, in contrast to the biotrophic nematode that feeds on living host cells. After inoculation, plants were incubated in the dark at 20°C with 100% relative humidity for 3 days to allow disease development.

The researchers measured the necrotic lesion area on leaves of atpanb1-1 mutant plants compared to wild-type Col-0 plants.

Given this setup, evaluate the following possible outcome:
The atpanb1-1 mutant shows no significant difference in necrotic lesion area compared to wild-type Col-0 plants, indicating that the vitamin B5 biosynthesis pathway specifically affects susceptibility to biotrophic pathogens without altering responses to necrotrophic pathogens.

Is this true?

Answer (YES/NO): YES